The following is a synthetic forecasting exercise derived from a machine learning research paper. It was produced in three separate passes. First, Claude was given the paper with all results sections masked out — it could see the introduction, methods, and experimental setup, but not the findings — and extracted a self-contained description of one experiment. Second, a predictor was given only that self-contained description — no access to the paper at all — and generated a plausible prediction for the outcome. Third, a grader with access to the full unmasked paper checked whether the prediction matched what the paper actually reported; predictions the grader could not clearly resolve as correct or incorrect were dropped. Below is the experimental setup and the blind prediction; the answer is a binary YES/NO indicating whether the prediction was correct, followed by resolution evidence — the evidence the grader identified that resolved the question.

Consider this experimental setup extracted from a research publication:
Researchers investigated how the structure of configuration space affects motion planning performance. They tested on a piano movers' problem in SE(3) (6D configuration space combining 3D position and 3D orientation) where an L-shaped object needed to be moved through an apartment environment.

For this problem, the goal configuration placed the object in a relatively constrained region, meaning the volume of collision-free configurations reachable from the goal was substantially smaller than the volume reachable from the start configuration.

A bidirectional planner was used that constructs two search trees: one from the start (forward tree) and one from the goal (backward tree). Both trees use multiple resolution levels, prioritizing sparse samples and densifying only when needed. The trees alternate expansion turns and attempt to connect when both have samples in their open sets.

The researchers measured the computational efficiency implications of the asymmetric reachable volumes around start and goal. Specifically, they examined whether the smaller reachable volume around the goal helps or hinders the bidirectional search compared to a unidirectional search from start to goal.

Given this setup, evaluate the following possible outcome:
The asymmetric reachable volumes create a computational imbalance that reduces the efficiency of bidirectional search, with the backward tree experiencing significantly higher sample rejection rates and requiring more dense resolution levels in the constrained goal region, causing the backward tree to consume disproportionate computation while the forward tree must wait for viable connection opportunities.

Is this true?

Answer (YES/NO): NO